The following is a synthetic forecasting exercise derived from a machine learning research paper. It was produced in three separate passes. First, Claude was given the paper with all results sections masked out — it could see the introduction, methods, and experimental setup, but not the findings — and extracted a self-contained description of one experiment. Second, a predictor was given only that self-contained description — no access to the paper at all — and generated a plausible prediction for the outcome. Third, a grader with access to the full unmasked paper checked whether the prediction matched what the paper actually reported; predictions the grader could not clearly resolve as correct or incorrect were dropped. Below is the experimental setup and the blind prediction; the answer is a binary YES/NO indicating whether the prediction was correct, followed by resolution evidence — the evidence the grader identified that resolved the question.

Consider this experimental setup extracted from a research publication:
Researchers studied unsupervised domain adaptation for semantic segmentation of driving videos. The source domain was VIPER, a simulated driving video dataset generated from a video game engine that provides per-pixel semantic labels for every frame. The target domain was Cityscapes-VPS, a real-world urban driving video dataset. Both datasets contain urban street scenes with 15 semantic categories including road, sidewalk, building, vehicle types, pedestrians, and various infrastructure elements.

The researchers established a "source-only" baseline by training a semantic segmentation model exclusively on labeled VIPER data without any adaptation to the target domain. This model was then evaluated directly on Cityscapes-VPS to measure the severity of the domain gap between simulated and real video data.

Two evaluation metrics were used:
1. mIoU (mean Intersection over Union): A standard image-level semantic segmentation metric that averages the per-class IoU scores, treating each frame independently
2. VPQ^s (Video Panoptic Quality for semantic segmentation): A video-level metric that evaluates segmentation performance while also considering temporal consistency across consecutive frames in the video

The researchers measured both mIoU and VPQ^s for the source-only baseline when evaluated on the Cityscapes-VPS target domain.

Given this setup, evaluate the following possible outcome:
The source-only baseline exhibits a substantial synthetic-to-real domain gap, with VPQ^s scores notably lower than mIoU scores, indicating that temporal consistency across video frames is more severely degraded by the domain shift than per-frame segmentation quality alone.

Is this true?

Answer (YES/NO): NO